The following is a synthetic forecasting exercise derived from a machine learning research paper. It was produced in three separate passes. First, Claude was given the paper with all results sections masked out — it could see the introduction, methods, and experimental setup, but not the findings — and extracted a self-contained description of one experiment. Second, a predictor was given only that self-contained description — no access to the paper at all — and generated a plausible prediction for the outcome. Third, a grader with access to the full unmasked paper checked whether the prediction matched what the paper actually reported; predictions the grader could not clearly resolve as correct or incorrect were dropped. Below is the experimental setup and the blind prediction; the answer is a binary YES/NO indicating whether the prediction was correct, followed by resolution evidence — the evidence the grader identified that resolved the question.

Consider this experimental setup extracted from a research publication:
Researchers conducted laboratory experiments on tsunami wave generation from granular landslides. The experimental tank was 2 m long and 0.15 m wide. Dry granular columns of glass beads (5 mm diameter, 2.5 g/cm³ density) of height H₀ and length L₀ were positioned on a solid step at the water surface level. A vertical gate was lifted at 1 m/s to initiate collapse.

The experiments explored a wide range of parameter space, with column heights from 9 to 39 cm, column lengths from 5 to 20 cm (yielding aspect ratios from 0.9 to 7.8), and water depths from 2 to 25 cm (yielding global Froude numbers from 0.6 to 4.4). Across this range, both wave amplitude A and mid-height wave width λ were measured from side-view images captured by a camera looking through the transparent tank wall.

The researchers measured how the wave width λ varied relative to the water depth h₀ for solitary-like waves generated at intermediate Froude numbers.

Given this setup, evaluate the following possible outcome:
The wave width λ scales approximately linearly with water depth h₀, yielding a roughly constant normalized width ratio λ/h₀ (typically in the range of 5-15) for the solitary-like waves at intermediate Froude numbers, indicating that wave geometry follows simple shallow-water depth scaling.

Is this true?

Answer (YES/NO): NO